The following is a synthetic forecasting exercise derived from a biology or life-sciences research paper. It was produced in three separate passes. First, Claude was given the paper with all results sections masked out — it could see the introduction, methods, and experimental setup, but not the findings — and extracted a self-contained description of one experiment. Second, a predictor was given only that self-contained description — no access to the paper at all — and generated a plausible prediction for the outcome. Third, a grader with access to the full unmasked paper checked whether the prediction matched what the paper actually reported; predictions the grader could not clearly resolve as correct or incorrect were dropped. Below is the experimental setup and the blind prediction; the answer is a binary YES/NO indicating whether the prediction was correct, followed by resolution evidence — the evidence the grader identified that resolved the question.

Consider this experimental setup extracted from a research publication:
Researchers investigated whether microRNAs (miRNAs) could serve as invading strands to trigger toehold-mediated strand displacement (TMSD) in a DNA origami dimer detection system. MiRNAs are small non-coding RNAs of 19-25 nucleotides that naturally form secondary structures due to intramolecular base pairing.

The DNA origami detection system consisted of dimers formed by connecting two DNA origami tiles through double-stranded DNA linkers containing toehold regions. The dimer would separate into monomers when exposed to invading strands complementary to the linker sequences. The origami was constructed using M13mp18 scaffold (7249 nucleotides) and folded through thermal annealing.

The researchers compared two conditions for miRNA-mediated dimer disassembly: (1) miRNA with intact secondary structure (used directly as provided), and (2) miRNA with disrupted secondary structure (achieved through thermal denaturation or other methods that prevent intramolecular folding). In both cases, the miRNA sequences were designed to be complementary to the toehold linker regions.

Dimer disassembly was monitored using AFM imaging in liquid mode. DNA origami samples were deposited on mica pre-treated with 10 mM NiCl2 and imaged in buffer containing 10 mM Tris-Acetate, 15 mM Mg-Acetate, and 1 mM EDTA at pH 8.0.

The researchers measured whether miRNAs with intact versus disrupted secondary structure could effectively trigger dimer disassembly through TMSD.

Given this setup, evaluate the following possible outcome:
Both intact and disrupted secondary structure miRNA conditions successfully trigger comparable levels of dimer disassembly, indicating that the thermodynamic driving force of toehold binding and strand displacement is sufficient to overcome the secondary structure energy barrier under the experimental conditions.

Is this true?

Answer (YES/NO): NO